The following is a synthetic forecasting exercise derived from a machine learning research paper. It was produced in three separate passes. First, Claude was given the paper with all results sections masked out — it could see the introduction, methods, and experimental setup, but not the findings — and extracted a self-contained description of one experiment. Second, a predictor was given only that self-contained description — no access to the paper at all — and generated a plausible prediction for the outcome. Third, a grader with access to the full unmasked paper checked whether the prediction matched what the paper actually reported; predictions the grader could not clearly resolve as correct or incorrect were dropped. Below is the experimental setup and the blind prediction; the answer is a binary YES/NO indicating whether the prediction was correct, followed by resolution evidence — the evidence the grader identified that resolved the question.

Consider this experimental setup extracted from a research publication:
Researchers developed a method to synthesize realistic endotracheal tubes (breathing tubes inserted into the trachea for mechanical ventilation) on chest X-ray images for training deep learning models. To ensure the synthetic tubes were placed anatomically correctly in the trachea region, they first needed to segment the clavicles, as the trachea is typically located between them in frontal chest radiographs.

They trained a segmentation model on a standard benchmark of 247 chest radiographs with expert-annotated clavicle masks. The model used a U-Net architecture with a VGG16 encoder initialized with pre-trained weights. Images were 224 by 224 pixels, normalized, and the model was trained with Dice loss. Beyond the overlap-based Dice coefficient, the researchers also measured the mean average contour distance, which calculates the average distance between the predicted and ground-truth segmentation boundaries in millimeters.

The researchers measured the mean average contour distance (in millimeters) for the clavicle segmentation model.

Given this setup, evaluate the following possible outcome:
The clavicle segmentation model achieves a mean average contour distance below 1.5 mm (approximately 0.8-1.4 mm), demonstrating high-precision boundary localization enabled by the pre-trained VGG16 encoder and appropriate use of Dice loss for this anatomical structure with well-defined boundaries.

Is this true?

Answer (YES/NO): YES